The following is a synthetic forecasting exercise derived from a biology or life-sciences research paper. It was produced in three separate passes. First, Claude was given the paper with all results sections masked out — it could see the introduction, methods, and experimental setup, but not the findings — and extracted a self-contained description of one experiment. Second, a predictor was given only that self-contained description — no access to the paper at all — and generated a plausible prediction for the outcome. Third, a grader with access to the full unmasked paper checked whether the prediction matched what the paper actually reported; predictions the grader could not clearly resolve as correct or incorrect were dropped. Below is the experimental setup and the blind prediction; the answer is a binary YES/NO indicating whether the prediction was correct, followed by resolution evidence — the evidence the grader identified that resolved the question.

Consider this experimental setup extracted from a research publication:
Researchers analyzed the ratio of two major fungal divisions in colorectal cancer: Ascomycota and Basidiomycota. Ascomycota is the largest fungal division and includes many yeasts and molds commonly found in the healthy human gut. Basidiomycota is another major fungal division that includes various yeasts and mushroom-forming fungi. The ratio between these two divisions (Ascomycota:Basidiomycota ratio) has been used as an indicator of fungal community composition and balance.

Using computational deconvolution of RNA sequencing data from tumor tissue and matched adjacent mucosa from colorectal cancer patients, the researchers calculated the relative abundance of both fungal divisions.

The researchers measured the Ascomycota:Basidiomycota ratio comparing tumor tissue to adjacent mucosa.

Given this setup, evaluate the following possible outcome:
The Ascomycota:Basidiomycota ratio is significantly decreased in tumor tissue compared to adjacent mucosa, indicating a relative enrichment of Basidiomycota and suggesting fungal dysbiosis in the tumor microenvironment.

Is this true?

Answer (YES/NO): YES